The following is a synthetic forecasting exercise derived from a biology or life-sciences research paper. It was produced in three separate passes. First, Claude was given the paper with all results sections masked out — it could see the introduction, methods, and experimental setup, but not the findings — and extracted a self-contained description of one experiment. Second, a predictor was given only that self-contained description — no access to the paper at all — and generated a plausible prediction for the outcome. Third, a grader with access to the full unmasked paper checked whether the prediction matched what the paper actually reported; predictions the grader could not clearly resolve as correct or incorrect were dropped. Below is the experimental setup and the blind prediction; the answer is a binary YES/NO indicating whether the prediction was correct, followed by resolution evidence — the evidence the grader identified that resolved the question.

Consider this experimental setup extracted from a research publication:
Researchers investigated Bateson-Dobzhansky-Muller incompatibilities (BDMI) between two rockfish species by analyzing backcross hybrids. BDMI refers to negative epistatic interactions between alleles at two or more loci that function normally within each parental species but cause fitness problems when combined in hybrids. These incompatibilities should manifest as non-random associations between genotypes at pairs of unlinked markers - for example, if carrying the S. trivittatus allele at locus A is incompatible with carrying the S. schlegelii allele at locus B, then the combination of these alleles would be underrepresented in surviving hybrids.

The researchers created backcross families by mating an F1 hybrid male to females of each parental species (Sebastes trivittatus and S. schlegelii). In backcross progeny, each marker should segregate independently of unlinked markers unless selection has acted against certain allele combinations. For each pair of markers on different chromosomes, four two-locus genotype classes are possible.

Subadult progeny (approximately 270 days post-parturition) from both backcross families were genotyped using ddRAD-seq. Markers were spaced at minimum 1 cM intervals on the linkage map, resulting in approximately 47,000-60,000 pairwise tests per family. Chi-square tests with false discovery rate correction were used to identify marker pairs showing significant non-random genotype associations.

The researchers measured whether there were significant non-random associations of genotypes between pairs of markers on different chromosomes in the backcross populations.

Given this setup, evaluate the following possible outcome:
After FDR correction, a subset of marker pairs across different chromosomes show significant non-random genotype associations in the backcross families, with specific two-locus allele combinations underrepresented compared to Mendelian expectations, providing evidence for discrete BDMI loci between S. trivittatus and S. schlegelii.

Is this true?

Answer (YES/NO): NO